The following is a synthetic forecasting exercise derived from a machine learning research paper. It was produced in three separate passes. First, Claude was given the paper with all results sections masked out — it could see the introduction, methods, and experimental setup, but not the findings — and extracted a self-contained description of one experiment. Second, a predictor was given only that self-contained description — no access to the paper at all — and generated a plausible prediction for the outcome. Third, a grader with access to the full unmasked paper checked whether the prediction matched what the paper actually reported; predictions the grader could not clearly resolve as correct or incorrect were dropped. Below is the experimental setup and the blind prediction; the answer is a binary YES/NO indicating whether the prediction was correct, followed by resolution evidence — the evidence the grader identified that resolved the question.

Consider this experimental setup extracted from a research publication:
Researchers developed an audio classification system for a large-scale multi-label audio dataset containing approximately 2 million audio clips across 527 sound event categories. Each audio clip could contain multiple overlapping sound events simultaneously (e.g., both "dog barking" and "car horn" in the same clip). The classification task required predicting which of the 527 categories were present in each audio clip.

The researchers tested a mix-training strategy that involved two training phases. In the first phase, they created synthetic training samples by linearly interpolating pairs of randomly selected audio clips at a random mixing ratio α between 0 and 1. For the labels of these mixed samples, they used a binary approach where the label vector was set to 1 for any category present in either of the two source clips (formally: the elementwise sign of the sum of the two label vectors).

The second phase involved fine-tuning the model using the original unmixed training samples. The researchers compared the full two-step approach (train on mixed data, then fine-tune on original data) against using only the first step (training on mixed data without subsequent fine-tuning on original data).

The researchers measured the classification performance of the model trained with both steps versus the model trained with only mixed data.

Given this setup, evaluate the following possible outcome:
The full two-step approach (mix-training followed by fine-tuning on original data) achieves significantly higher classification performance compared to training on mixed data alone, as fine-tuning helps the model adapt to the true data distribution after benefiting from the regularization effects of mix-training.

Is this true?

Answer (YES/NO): YES